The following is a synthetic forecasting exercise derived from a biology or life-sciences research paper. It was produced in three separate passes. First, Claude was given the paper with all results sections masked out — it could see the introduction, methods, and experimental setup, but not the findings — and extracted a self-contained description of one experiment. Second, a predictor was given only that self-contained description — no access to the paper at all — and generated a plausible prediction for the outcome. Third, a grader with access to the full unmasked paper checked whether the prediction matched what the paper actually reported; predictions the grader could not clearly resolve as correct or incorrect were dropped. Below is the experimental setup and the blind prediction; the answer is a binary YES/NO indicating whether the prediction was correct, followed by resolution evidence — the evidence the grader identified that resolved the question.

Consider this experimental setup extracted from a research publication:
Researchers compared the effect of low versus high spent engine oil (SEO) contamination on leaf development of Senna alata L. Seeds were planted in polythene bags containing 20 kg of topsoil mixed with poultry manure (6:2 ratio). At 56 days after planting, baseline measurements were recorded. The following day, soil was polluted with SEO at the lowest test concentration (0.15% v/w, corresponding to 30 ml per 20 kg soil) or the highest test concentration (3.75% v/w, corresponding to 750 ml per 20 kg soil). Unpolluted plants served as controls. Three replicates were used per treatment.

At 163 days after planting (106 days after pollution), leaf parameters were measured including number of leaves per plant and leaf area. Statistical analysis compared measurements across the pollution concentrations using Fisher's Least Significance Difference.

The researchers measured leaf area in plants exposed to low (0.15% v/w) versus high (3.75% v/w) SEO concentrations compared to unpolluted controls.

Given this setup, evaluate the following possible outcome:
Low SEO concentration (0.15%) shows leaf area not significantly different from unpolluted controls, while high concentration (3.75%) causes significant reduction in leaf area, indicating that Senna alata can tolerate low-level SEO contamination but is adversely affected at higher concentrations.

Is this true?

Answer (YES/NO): NO